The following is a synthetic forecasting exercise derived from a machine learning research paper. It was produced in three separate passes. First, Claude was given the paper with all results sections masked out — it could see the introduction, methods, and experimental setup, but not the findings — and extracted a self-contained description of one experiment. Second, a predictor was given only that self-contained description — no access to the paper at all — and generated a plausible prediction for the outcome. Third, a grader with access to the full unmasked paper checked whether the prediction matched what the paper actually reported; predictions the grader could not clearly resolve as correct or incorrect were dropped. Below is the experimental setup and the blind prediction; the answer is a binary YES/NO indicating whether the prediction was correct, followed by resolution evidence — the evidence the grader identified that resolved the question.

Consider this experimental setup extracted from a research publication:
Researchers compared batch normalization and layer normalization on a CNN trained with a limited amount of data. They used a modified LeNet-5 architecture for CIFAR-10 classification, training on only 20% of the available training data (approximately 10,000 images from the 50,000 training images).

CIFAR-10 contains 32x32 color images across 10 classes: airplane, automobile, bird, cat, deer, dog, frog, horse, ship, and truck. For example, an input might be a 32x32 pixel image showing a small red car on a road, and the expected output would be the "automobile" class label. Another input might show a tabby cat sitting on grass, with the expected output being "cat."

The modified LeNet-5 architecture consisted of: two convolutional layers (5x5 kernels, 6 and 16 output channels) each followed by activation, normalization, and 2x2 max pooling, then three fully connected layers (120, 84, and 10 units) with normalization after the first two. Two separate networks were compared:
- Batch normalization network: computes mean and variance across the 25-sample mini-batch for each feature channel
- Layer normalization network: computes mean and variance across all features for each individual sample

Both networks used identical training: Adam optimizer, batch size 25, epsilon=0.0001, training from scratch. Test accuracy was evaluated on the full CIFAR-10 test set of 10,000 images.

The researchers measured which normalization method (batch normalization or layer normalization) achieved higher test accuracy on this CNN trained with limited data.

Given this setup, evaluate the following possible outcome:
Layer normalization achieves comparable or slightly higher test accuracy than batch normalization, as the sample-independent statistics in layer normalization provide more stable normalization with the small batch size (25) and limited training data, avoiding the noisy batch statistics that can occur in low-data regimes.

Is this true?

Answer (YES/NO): NO